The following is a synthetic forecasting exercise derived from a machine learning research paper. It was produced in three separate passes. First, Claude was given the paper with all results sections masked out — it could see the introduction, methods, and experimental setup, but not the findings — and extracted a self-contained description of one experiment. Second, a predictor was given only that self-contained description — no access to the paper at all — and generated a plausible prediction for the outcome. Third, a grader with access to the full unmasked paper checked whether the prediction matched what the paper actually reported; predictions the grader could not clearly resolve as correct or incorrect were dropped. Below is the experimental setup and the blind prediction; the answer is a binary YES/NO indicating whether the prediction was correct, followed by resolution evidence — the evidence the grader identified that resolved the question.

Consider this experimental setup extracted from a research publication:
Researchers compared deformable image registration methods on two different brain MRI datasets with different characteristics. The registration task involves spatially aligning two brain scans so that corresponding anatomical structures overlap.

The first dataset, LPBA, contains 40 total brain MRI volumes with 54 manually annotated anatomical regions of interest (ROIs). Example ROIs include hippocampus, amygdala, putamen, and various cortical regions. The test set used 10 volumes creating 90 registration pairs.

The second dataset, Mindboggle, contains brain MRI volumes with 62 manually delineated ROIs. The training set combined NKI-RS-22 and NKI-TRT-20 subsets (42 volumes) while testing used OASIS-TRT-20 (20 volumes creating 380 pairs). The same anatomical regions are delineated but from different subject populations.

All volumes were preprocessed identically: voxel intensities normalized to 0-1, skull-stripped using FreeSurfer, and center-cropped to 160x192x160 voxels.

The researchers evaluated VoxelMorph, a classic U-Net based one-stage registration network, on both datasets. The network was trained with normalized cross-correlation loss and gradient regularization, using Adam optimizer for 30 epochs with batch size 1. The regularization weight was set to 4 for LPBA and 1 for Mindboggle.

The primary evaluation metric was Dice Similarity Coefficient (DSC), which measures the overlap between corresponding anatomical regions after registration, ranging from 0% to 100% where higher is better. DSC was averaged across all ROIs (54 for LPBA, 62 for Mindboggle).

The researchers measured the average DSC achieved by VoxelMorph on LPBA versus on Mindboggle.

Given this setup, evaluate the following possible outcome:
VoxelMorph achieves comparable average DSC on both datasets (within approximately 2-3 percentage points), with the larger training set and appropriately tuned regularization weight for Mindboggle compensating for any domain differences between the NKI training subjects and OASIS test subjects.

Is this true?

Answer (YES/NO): NO